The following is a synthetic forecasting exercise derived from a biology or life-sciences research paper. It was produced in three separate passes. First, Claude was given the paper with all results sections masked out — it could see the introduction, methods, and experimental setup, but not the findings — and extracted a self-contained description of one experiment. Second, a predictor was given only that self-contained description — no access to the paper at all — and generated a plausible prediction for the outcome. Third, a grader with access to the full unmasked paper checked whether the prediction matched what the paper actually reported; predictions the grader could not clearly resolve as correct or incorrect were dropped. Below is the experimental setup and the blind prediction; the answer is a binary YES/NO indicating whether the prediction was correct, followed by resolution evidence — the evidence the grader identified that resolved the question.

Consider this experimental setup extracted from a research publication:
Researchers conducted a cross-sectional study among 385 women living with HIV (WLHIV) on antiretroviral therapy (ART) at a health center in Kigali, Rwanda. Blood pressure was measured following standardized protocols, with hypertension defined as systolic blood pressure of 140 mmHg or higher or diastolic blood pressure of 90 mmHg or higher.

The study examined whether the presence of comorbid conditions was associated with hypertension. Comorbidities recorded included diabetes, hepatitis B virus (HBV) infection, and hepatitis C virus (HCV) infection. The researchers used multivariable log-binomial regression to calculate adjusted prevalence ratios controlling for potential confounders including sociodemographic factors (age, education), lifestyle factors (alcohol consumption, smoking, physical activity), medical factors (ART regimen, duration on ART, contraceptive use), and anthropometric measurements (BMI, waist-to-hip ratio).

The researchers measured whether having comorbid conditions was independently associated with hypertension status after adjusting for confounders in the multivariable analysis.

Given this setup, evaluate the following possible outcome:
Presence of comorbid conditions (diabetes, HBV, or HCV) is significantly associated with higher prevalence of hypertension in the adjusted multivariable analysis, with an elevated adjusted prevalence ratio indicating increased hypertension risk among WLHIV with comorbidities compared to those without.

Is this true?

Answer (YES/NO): YES